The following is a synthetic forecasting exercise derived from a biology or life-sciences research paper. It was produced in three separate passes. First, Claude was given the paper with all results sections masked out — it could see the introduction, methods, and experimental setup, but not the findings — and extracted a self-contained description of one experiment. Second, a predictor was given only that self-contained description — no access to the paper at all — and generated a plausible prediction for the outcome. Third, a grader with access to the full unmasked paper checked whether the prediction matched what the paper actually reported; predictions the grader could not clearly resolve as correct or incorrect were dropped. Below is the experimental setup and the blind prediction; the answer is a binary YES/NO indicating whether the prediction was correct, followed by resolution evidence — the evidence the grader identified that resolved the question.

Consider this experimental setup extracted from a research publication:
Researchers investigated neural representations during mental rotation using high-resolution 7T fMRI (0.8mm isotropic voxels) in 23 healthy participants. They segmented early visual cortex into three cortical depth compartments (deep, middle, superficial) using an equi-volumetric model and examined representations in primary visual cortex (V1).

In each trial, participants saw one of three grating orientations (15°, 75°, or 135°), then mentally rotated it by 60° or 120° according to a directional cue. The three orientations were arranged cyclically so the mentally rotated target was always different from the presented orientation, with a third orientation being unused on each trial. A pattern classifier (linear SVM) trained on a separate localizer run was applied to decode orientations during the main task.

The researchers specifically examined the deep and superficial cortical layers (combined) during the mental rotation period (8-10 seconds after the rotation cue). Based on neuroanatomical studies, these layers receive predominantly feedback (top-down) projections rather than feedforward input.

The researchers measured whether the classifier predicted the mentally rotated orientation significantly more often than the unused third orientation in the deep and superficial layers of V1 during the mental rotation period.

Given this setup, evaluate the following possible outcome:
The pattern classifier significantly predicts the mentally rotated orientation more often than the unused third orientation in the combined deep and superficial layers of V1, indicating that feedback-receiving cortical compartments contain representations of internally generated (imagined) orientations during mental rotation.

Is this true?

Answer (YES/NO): YES